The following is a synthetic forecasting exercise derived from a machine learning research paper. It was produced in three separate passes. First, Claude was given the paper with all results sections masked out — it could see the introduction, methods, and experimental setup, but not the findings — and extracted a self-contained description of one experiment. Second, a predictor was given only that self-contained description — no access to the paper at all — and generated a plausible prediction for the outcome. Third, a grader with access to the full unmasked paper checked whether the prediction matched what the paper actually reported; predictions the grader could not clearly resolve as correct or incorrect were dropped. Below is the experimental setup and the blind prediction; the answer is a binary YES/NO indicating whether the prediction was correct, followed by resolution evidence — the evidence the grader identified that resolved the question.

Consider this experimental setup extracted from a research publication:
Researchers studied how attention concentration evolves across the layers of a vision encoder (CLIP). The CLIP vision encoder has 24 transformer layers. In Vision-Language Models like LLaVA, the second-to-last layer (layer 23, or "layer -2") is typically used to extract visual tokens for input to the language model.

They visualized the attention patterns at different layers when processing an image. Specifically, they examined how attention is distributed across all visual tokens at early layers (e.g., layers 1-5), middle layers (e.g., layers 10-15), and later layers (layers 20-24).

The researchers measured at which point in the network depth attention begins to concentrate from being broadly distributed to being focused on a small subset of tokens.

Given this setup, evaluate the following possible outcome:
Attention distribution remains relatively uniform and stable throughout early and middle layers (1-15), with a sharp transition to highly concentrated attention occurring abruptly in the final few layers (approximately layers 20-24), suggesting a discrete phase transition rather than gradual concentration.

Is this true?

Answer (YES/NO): NO